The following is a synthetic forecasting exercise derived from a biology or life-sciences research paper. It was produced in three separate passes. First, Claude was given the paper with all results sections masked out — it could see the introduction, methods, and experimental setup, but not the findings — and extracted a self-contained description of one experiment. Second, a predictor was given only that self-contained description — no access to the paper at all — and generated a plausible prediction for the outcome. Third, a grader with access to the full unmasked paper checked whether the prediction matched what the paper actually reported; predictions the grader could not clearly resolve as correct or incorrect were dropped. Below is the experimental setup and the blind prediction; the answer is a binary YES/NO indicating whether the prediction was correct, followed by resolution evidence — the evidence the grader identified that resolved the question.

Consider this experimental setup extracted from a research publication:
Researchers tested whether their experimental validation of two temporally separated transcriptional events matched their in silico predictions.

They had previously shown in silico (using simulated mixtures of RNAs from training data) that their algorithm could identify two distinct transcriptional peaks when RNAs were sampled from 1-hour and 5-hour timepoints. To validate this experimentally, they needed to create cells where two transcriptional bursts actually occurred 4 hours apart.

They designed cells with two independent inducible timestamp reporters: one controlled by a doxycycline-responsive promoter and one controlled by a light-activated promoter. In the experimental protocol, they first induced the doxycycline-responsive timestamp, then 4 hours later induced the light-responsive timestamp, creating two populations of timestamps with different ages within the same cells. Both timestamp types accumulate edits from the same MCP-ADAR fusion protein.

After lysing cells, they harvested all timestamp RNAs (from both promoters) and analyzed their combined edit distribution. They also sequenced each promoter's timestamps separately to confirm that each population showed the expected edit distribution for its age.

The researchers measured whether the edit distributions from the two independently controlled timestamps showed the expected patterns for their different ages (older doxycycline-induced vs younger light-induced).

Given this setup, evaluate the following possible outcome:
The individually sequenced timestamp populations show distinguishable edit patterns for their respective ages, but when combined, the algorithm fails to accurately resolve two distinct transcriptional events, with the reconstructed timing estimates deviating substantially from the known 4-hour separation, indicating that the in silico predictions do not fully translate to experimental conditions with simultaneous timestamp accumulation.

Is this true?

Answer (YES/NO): NO